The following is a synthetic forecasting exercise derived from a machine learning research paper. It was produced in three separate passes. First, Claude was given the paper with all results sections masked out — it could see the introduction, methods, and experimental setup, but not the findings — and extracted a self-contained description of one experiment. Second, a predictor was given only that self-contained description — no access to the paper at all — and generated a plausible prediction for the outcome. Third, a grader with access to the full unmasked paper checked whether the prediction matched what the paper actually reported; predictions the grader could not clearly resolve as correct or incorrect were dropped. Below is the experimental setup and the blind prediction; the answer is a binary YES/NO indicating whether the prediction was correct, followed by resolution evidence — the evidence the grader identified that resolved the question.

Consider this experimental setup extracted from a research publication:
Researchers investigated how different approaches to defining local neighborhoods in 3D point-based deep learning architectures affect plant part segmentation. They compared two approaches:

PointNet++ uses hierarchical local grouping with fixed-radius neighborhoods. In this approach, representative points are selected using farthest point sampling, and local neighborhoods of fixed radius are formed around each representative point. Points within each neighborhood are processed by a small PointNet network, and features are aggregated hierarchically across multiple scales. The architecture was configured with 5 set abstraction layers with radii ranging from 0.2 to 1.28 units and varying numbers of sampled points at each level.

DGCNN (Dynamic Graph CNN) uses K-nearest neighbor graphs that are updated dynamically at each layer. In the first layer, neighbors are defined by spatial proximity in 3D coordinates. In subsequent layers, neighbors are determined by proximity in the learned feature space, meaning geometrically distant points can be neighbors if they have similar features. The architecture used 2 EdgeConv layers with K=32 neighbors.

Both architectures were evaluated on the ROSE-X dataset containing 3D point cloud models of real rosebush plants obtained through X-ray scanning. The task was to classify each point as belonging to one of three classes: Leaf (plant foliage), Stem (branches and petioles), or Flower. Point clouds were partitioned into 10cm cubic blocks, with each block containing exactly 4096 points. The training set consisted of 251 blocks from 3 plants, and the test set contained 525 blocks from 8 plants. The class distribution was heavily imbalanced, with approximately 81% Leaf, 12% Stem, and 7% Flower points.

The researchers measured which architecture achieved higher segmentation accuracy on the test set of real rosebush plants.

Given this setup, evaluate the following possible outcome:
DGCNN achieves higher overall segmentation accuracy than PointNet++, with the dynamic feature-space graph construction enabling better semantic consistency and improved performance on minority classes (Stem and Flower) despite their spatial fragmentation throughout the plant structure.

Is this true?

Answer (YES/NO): NO